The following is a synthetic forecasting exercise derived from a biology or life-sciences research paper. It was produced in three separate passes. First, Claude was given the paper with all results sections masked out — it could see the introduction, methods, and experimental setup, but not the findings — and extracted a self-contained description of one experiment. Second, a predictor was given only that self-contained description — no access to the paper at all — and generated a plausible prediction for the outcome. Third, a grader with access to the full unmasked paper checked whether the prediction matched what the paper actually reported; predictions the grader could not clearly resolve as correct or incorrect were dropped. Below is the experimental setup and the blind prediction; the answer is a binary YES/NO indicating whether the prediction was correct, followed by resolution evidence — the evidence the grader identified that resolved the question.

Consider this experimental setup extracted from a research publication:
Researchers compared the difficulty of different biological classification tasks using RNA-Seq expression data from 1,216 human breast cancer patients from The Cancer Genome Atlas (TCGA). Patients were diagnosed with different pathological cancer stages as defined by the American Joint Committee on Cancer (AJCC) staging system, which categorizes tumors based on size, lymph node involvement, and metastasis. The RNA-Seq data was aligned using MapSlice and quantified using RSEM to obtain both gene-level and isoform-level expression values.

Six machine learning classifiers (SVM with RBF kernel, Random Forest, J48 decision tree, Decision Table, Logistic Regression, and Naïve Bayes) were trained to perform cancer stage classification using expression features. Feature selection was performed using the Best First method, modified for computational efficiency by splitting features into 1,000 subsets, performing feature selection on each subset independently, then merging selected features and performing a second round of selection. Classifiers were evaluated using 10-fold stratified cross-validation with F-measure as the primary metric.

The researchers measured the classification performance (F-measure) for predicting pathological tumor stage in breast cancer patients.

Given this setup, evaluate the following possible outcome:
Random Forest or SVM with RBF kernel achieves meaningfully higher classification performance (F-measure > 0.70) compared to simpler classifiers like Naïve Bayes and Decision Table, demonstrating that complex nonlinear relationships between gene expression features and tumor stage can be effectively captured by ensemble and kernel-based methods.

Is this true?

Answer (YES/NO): NO